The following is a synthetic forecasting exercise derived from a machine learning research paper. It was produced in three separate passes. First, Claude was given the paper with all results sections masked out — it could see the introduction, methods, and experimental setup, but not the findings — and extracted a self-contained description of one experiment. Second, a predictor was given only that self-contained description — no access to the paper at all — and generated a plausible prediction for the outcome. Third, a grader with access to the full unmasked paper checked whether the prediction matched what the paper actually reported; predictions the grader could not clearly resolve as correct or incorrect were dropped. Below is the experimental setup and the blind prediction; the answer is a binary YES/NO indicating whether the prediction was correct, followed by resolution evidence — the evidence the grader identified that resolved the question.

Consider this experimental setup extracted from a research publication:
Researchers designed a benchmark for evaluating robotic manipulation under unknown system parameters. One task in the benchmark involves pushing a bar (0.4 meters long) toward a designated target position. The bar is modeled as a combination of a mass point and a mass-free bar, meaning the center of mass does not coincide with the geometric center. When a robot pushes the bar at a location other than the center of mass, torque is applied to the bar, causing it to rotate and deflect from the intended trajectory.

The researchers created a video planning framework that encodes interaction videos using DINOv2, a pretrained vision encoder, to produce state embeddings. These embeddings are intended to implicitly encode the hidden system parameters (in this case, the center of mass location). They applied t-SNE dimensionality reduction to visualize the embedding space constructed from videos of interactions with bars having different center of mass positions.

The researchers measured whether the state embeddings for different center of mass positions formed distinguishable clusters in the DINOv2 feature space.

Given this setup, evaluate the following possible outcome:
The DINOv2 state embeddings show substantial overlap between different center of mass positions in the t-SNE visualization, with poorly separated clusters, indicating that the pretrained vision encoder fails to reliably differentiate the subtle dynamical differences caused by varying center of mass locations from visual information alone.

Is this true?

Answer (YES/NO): NO